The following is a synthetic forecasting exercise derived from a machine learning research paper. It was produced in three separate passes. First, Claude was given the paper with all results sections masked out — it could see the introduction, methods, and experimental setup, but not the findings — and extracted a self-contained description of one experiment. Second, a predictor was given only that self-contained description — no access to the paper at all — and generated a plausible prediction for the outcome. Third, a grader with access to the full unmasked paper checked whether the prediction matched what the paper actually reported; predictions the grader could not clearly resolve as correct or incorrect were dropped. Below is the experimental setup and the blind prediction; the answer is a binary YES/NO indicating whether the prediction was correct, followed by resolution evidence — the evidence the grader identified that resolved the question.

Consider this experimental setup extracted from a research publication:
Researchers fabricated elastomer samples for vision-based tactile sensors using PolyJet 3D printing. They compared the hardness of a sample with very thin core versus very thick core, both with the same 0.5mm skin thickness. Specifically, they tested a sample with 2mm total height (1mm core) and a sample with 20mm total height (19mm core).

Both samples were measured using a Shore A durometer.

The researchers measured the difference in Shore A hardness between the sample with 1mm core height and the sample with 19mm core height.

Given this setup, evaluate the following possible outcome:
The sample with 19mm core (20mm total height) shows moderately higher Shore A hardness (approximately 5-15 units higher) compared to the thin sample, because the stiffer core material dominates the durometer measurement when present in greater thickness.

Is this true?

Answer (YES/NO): NO